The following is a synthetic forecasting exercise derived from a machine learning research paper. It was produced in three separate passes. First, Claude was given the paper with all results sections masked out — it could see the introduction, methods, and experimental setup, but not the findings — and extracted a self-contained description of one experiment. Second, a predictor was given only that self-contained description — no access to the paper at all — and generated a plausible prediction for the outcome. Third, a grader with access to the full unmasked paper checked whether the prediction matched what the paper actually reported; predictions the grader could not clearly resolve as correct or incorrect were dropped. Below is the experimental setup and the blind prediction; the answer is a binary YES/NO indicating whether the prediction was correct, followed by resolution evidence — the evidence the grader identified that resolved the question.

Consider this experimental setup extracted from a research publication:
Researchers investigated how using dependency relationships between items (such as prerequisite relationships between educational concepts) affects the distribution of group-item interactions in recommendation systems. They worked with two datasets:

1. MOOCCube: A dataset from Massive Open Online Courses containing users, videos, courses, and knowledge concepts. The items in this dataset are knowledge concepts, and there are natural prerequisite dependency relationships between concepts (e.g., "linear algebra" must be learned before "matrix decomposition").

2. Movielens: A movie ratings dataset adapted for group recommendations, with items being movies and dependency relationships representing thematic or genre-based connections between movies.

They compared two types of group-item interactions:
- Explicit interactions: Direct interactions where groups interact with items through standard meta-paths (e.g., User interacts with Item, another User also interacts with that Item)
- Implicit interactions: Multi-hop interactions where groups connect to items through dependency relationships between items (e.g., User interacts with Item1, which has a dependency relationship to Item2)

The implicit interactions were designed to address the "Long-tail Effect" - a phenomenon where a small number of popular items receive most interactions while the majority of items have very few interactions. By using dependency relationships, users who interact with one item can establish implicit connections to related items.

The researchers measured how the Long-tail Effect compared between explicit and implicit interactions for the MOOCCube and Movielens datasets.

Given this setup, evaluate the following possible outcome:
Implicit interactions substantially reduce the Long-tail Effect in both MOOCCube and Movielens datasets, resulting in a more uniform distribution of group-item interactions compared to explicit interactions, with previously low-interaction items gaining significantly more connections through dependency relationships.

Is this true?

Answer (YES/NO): NO